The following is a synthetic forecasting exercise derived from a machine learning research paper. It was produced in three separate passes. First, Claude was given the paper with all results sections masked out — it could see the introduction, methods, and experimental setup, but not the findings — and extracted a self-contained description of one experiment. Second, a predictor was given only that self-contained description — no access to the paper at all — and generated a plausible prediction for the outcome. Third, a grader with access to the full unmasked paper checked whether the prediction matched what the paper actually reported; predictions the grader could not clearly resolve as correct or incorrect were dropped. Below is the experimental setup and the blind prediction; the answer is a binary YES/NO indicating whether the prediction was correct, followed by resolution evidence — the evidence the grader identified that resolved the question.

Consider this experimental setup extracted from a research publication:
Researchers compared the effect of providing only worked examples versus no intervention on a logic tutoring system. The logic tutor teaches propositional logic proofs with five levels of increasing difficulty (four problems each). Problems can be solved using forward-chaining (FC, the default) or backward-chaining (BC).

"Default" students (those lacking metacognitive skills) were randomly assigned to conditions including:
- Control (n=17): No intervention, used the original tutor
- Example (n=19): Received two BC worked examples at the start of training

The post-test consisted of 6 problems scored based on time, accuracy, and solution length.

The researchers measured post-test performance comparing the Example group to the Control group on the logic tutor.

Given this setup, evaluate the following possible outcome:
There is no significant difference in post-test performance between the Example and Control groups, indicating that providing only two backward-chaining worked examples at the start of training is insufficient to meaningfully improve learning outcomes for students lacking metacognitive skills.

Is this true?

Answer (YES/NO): YES